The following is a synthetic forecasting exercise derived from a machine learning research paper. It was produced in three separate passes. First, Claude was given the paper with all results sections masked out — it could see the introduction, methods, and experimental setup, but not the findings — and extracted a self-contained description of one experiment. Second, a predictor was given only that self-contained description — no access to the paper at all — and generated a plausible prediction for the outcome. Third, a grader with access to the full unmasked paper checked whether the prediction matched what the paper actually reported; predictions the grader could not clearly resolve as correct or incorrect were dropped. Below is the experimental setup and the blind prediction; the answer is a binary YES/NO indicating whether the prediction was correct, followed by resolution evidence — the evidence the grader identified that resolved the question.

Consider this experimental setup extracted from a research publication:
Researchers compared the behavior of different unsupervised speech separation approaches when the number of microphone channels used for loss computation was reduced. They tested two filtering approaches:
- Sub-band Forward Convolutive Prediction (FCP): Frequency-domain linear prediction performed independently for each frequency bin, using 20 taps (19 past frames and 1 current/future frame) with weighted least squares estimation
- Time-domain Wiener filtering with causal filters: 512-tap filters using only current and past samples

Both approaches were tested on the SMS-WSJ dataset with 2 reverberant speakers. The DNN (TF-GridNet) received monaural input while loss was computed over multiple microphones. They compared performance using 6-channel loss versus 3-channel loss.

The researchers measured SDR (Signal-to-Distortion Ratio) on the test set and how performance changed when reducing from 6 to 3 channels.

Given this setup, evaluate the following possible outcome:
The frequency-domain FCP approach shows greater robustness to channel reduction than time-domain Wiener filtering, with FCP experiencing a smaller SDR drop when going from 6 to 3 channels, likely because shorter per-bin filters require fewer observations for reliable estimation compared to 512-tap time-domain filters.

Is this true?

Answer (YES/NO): YES